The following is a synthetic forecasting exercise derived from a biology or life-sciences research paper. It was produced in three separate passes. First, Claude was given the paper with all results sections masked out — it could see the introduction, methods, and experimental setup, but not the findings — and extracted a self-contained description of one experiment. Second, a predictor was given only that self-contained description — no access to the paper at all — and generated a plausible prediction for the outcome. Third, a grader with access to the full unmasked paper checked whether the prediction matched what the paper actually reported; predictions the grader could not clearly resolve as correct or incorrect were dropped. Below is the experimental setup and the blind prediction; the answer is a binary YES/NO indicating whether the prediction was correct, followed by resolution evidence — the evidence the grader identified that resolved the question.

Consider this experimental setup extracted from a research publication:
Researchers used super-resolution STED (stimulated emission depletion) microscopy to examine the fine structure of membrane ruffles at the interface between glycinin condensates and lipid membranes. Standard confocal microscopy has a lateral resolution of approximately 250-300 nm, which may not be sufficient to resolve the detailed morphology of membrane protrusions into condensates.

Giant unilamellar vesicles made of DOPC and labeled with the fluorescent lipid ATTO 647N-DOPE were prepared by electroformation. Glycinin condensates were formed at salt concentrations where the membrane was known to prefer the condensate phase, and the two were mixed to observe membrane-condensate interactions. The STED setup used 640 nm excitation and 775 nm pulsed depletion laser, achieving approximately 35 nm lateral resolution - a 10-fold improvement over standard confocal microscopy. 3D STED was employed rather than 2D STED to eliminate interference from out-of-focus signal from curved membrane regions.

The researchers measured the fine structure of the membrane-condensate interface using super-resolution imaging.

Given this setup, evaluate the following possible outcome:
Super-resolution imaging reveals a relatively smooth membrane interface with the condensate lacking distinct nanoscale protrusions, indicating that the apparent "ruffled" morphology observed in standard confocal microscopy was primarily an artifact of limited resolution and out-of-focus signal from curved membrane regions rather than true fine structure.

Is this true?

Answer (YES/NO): NO